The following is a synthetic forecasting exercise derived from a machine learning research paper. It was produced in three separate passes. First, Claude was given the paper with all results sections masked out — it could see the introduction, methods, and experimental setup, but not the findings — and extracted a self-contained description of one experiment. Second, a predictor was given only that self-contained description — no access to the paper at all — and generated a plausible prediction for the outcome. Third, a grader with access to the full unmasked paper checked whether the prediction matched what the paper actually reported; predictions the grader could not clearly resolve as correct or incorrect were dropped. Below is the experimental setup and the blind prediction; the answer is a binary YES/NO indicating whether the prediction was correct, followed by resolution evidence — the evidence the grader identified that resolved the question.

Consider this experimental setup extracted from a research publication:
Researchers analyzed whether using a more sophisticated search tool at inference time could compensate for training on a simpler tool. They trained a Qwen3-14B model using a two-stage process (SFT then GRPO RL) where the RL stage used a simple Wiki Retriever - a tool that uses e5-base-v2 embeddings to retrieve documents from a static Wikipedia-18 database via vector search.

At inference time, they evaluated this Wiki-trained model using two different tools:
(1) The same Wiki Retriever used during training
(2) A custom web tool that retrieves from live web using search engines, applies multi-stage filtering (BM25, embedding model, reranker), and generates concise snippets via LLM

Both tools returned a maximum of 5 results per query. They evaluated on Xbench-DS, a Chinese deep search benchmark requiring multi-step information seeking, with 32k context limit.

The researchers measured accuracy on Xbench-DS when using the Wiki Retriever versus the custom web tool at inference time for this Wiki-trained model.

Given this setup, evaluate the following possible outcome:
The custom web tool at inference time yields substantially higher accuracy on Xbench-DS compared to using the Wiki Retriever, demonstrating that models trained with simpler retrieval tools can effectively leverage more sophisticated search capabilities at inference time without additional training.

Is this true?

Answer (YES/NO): YES